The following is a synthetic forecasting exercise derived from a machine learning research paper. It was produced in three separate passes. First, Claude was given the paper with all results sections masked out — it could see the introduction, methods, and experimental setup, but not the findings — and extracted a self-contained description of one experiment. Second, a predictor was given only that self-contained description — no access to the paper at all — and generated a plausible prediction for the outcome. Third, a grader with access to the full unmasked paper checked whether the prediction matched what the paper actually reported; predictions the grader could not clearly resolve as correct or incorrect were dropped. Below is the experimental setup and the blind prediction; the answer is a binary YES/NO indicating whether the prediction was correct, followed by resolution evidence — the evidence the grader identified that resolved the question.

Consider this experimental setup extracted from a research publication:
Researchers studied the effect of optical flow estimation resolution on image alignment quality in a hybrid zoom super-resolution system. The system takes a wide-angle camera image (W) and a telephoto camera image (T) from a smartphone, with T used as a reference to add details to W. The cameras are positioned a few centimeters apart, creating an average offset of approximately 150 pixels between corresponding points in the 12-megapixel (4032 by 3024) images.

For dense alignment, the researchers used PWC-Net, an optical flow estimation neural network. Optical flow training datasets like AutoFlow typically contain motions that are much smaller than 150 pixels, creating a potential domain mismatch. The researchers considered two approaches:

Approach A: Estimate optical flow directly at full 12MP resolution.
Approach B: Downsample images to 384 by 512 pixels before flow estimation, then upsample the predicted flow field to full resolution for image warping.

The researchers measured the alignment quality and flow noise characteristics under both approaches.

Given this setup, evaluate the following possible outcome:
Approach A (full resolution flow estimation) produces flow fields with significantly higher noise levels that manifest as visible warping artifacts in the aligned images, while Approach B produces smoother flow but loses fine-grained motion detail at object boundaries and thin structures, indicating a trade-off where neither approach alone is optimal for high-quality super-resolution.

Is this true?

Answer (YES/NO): NO